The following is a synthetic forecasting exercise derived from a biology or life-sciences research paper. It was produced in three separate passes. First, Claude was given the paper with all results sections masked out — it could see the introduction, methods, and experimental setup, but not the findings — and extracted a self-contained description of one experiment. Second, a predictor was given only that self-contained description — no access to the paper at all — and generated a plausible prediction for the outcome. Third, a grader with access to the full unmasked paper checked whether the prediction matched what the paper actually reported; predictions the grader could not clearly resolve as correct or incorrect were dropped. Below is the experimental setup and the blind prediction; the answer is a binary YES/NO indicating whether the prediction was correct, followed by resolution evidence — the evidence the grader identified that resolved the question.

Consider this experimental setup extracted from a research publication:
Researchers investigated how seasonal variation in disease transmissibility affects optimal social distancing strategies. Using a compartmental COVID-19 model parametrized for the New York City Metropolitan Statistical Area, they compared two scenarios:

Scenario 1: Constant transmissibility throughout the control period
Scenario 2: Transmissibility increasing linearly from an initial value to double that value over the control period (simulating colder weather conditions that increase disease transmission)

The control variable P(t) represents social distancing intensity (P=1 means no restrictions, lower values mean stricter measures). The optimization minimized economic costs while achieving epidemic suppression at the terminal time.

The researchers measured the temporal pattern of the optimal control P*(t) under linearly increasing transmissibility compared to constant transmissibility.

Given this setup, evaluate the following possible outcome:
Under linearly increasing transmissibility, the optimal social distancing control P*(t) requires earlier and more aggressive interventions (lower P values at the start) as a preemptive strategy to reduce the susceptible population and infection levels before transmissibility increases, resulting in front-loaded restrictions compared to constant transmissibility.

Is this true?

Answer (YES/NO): NO